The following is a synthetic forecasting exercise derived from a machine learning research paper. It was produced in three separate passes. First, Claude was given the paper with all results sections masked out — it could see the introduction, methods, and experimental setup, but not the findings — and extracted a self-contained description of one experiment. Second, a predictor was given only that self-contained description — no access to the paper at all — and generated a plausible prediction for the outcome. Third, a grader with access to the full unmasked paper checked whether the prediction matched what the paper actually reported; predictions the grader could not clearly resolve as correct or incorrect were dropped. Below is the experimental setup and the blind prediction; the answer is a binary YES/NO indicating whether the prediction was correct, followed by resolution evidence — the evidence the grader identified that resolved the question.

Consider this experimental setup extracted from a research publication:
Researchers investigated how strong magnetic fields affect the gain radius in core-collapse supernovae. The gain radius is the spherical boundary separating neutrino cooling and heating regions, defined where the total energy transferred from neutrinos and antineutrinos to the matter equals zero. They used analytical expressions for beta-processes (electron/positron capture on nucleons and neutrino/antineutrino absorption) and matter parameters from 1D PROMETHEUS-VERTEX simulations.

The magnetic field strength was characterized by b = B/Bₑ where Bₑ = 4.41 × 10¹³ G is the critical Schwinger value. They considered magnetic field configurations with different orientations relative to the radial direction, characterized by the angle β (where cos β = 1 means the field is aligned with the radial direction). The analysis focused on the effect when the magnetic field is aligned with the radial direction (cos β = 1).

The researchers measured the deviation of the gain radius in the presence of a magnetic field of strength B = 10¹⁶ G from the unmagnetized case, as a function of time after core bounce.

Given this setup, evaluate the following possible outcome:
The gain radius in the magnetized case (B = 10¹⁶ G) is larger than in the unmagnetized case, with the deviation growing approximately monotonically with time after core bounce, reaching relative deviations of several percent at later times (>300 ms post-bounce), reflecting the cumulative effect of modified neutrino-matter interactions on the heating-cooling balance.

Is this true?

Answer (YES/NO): NO